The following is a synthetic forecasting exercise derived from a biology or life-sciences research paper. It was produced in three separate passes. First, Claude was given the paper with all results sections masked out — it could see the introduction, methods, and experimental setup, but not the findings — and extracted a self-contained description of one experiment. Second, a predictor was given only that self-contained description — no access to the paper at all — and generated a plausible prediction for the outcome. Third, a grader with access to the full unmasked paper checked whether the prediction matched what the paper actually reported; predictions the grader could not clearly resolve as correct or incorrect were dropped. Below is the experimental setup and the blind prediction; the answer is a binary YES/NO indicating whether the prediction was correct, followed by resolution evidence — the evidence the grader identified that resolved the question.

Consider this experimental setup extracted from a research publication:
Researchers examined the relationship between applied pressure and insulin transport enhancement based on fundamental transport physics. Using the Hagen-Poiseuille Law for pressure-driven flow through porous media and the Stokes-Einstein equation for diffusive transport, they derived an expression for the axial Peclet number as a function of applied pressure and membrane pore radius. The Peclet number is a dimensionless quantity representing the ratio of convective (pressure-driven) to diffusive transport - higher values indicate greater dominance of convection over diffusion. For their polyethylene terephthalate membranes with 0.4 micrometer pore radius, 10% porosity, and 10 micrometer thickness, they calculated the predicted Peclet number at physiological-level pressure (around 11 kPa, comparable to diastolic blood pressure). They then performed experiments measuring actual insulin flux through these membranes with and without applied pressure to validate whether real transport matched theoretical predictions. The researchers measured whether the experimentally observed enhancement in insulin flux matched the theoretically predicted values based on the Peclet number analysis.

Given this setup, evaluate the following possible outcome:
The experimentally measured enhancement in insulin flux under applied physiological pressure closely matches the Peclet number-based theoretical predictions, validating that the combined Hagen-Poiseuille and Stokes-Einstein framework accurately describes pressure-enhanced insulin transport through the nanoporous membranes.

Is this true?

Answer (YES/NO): NO